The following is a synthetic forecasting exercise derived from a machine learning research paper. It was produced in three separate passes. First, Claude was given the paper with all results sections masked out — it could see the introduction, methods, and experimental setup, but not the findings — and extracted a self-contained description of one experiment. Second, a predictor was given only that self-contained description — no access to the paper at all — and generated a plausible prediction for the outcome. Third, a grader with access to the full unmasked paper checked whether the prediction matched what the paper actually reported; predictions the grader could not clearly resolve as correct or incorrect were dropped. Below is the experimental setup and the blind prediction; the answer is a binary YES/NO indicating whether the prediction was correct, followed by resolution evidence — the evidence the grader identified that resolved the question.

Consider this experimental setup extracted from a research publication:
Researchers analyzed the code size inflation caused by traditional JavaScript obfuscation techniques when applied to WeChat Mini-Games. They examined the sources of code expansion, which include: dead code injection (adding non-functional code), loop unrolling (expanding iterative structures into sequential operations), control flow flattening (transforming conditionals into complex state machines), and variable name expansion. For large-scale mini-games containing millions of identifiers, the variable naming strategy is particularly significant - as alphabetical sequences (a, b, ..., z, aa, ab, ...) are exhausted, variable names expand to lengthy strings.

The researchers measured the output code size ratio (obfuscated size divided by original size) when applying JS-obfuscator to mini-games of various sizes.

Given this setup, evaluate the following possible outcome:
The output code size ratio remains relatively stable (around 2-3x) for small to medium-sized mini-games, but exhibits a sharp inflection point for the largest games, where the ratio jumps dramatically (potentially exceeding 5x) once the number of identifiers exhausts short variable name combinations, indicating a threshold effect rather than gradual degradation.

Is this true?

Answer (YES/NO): NO